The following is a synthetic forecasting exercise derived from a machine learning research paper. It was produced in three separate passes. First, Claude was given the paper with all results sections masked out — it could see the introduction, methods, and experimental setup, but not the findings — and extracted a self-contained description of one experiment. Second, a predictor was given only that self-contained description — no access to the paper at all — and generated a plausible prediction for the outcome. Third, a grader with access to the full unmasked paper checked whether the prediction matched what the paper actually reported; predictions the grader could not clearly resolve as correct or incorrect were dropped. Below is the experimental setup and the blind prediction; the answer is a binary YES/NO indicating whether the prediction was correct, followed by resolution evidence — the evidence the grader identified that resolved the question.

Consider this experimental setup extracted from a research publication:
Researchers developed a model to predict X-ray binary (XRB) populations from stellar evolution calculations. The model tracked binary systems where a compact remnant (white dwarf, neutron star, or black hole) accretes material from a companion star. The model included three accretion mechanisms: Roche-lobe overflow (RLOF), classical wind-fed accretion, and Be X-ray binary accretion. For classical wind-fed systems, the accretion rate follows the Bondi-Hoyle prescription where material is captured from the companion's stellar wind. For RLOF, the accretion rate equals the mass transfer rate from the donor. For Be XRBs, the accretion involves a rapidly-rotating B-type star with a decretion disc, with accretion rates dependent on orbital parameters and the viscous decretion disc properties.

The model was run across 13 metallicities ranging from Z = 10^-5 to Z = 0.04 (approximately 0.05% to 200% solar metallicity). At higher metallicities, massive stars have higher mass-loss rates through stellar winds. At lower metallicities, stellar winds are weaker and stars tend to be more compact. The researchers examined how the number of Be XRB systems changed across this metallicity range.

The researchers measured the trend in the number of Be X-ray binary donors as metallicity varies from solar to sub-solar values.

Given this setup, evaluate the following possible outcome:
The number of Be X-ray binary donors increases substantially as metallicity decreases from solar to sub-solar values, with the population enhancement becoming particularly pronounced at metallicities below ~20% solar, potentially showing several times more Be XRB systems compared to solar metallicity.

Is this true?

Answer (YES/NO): NO